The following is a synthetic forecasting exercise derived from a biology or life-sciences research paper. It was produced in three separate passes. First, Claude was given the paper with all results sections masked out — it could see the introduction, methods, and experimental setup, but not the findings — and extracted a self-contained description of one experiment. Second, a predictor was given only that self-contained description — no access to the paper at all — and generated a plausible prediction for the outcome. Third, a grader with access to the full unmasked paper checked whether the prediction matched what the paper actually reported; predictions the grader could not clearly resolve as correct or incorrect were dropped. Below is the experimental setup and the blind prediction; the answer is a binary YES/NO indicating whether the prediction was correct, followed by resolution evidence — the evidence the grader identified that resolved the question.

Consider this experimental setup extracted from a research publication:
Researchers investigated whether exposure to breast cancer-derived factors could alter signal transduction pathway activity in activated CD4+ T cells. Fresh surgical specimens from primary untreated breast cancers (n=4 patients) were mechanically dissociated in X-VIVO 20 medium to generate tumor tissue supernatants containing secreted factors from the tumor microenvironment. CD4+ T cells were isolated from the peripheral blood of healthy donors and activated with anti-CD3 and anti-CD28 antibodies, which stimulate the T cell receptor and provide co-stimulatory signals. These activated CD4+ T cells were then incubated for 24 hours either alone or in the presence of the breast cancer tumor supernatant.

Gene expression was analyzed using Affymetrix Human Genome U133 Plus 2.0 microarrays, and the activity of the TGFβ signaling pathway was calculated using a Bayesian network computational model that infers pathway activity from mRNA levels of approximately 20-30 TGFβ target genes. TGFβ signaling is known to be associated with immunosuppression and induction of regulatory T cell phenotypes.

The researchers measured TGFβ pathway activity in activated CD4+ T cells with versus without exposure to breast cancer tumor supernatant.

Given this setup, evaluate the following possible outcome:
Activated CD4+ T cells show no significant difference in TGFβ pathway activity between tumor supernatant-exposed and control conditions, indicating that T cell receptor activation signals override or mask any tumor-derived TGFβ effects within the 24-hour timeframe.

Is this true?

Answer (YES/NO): NO